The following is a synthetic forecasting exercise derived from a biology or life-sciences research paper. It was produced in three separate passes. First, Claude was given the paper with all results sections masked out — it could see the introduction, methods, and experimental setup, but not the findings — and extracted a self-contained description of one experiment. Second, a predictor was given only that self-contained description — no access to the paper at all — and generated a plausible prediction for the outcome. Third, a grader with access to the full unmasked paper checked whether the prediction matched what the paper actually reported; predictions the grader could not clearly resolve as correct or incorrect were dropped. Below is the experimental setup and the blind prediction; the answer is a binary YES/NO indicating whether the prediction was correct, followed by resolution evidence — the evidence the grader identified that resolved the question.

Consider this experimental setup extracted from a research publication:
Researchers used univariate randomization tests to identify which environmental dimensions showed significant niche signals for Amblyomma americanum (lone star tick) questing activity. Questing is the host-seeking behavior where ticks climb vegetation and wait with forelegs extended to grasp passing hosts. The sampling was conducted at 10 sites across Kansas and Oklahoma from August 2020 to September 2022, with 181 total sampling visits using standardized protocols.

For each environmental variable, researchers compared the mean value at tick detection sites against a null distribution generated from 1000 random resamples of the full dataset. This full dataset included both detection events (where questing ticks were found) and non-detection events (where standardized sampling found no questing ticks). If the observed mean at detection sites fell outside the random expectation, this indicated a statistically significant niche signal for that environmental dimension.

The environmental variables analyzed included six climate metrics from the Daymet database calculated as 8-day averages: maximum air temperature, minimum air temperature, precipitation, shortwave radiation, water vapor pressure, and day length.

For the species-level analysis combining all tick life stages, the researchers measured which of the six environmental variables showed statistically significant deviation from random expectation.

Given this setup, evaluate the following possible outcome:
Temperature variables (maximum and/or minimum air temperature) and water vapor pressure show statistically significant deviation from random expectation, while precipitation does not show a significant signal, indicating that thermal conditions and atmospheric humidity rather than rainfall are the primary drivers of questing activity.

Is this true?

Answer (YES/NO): NO